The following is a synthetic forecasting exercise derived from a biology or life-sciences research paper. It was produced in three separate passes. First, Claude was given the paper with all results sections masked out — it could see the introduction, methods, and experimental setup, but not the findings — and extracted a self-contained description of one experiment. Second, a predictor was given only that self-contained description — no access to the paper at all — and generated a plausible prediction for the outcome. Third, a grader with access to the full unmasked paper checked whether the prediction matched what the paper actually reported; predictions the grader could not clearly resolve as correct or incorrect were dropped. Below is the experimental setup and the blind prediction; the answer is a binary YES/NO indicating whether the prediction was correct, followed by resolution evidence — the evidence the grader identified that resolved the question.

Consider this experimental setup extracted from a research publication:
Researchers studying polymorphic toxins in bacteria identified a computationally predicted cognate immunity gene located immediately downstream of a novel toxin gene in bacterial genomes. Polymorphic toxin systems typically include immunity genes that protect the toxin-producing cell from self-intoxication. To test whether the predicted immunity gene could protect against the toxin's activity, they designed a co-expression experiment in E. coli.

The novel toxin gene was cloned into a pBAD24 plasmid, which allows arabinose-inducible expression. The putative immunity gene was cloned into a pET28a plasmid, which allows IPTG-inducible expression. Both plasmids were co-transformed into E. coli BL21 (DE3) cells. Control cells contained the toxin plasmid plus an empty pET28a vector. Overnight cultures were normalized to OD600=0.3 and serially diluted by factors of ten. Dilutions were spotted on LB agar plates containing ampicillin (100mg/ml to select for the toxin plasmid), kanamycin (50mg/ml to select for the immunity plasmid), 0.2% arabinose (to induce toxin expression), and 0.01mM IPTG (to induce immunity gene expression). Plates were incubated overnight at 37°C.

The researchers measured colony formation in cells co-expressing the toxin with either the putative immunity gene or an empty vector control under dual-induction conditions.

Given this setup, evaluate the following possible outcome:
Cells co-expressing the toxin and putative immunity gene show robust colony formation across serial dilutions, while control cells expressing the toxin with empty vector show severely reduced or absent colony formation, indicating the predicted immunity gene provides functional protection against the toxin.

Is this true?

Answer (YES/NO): YES